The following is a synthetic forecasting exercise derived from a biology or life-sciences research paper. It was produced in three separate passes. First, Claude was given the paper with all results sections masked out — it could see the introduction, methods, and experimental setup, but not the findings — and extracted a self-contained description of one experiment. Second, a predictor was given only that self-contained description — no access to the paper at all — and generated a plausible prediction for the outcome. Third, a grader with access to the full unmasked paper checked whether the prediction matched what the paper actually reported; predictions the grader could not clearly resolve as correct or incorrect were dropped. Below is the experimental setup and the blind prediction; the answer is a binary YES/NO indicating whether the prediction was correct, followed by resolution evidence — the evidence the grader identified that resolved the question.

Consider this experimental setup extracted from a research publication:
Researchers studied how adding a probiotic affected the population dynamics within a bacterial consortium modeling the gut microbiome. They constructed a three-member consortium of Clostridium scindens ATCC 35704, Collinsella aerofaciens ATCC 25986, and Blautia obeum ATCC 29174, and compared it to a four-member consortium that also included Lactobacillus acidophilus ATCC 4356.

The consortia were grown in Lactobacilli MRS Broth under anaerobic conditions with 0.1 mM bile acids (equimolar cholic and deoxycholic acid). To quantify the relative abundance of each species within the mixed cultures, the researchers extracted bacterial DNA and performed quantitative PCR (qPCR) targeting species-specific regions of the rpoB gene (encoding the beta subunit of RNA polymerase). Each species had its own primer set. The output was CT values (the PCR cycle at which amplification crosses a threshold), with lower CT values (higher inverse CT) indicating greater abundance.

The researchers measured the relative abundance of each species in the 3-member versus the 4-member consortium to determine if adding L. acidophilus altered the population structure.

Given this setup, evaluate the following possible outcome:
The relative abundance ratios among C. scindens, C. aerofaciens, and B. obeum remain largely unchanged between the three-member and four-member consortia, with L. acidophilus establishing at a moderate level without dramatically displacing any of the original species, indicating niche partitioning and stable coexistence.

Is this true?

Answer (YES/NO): NO